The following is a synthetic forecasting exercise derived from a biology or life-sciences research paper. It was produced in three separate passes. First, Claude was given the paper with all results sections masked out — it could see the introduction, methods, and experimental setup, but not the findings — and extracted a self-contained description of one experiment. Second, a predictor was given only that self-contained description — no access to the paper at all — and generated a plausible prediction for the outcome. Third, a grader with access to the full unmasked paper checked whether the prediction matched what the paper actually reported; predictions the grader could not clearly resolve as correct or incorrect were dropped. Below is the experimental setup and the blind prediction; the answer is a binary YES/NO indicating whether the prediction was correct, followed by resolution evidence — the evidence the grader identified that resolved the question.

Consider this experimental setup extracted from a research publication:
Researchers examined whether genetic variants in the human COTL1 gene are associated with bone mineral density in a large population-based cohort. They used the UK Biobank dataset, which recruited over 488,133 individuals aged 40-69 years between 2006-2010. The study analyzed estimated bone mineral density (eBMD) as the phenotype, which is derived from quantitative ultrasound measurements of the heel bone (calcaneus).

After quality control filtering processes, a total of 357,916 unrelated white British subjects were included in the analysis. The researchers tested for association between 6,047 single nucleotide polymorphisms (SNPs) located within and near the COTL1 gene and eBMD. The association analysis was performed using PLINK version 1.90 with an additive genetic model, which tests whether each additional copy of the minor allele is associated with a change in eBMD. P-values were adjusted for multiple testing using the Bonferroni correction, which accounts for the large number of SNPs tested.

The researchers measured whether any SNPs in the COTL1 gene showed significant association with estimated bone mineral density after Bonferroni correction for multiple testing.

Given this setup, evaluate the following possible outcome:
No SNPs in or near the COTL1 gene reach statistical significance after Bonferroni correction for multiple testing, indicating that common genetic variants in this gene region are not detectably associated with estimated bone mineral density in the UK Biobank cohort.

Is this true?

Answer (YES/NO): NO